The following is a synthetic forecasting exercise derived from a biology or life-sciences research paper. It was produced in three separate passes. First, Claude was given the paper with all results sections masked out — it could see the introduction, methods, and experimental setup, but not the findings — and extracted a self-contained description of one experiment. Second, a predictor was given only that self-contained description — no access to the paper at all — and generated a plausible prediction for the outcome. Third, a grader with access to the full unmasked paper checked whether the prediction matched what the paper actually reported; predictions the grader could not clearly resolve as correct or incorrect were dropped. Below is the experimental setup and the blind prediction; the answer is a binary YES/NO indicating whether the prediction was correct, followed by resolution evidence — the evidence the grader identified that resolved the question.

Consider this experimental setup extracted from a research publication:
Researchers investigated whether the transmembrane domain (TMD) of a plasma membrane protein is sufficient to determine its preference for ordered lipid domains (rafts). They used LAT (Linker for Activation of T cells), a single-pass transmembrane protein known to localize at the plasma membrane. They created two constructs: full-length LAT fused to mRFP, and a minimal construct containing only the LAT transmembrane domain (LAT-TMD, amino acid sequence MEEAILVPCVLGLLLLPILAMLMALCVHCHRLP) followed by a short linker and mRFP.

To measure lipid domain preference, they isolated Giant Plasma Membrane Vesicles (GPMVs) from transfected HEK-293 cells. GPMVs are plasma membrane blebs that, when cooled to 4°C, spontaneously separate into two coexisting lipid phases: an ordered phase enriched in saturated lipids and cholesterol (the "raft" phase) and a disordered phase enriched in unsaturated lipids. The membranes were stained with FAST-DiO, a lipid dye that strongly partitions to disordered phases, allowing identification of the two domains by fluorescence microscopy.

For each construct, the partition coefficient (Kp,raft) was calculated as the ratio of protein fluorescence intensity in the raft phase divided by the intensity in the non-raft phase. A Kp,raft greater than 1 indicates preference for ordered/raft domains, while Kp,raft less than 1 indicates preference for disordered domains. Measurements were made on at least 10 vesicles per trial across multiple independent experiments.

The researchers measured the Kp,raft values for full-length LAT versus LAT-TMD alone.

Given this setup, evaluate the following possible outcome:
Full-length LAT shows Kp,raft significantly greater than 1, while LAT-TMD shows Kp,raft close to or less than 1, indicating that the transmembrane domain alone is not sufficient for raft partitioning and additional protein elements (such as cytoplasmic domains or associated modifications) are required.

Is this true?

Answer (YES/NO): NO